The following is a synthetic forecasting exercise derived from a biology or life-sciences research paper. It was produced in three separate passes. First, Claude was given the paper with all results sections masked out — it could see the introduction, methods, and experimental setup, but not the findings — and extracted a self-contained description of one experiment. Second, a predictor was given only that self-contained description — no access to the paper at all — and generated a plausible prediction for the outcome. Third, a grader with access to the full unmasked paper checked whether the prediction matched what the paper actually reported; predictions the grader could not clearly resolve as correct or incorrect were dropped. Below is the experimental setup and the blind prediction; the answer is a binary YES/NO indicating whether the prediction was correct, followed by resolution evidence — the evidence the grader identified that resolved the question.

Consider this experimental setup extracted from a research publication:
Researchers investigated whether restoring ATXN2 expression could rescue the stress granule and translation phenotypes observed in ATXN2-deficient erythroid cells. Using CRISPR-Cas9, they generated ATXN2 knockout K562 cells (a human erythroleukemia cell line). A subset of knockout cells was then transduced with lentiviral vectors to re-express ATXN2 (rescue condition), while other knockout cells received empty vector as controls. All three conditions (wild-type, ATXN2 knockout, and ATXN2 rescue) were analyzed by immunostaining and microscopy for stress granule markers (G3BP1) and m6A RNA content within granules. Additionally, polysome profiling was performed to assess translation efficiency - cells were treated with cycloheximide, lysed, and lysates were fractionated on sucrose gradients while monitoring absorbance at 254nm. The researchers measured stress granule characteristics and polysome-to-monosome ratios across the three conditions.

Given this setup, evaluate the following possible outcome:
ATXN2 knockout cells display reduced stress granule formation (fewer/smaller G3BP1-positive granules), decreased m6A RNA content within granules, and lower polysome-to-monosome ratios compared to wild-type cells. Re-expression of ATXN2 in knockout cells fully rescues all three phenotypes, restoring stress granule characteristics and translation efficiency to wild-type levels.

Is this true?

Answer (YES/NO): NO